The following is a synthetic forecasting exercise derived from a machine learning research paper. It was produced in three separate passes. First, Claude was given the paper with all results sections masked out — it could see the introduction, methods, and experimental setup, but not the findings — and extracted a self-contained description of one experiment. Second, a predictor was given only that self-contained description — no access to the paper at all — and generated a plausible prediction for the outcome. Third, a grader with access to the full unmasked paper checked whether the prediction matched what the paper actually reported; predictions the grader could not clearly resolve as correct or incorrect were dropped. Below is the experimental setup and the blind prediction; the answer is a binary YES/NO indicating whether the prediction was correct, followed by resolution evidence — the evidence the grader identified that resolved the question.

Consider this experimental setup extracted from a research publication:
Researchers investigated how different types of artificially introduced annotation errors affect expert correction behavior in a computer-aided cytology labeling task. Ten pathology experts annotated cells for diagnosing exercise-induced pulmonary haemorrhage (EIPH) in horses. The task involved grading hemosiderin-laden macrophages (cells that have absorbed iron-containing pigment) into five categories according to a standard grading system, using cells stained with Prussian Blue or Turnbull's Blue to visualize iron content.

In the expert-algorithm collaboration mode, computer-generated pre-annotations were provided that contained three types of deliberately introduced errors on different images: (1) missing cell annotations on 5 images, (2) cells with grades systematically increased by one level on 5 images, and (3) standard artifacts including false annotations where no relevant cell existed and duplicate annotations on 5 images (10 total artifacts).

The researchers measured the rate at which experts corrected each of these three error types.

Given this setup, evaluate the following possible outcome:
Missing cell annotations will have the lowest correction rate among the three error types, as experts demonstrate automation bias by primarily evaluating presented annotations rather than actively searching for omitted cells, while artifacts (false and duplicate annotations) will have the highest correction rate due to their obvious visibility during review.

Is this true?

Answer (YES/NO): NO